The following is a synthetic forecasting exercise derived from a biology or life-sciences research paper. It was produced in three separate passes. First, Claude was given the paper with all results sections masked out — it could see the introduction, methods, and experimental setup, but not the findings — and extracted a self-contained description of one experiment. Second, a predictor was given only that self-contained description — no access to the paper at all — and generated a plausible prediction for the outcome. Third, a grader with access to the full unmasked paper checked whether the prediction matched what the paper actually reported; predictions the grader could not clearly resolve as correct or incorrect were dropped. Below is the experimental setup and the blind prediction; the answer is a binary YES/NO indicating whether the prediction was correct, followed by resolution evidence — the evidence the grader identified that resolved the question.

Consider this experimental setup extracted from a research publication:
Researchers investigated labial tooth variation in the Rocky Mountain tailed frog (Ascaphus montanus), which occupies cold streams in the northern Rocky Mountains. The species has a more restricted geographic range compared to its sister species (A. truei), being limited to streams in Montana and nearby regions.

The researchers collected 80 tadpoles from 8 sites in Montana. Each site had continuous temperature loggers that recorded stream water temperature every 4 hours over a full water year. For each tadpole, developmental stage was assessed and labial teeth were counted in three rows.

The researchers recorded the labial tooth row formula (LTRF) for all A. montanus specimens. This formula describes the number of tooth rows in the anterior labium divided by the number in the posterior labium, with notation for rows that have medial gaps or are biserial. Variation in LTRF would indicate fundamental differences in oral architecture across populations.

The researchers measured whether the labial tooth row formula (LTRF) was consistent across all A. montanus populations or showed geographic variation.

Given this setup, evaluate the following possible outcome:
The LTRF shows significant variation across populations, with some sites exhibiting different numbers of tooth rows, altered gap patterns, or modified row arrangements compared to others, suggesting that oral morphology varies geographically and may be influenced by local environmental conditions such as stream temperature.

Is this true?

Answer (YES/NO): NO